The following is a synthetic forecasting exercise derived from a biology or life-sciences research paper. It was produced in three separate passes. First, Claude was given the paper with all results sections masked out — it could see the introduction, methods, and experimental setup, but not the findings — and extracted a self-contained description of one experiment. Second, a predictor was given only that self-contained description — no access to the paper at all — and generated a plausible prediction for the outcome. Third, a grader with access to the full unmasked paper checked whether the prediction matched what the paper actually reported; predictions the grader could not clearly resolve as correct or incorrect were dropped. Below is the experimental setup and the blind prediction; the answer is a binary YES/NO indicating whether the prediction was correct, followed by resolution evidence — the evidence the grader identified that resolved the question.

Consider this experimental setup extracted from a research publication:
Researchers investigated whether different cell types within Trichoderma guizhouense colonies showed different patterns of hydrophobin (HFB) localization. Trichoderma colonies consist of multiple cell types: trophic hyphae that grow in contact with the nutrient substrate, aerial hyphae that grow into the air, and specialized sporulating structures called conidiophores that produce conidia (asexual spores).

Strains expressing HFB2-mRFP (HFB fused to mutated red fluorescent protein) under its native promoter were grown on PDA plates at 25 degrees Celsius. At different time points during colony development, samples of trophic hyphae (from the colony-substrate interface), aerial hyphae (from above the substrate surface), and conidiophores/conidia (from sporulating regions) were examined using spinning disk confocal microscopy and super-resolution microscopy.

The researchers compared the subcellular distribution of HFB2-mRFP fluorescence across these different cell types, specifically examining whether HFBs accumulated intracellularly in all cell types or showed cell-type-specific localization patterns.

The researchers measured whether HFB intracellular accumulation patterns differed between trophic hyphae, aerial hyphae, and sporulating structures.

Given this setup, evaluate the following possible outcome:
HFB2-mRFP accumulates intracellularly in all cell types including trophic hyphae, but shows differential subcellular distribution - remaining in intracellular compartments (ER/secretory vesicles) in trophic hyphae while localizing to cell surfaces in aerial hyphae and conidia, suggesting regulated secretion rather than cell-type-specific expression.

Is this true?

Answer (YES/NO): NO